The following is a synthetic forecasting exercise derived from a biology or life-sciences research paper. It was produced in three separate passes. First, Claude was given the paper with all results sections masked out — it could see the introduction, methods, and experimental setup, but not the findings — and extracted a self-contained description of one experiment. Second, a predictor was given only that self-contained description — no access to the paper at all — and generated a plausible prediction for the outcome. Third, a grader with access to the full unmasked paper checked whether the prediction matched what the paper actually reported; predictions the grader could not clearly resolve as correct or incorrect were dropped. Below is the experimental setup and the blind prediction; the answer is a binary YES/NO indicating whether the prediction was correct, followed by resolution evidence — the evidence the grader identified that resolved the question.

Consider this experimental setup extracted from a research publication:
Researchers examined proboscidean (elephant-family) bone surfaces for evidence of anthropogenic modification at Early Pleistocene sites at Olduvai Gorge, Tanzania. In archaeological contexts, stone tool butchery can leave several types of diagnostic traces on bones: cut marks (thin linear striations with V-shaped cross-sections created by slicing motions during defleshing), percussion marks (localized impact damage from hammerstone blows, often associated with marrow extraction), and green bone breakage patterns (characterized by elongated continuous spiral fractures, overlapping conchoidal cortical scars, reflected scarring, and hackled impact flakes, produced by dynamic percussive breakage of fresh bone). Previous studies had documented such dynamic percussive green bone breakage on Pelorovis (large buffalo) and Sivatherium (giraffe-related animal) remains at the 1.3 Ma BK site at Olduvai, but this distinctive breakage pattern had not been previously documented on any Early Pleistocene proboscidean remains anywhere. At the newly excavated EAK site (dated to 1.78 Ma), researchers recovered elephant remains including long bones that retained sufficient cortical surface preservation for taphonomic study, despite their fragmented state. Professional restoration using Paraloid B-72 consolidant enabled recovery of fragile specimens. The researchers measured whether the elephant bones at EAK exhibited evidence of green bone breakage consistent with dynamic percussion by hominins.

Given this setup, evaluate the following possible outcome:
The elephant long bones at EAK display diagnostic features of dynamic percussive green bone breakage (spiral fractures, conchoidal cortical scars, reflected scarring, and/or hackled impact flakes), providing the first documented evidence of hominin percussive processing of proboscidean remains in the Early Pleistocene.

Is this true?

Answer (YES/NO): YES